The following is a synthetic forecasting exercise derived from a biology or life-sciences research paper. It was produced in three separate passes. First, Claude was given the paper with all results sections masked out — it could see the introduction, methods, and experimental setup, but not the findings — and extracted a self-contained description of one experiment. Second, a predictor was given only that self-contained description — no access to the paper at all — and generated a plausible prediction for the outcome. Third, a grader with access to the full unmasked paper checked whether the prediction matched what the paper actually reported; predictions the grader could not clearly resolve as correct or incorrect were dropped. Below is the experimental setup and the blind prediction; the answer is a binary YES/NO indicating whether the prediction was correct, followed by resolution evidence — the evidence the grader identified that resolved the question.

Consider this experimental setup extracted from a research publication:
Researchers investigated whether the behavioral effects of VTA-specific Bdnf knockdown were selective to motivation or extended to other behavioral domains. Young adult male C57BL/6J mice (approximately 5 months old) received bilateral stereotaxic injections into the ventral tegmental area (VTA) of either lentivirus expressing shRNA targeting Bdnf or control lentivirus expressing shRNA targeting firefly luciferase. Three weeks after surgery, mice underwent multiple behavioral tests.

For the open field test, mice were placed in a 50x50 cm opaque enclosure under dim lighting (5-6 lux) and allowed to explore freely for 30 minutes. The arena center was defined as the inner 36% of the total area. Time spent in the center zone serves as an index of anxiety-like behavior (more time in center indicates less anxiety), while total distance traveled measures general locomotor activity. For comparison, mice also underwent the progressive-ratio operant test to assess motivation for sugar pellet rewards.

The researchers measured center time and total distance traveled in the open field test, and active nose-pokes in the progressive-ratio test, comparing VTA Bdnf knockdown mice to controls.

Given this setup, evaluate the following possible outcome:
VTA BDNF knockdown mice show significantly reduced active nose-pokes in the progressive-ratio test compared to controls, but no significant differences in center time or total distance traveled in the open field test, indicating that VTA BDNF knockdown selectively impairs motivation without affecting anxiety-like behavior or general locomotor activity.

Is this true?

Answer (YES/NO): YES